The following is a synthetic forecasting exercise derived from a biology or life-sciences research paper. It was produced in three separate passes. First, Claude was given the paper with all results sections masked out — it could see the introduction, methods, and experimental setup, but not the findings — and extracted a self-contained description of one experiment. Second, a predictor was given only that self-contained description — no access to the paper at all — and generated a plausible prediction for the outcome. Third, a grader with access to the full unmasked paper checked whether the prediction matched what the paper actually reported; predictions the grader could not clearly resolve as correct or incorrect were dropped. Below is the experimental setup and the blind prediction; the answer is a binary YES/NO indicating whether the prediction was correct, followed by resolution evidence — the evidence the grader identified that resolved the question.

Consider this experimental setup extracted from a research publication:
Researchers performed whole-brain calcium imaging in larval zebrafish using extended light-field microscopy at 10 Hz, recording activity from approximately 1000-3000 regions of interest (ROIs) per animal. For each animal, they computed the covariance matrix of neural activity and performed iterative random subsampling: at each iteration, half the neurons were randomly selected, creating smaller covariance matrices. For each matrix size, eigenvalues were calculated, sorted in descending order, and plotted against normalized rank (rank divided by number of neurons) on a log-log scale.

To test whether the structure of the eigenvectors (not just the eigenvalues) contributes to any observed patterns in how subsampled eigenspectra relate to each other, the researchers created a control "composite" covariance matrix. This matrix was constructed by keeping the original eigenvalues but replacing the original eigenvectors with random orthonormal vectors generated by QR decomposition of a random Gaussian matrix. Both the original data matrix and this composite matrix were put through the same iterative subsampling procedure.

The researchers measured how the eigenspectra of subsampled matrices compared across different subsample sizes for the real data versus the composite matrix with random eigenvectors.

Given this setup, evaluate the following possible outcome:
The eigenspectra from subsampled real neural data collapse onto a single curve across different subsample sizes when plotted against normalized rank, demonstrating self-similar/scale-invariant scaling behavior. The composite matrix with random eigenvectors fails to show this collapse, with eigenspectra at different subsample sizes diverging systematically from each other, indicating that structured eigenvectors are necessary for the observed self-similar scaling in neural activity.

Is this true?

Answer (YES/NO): YES